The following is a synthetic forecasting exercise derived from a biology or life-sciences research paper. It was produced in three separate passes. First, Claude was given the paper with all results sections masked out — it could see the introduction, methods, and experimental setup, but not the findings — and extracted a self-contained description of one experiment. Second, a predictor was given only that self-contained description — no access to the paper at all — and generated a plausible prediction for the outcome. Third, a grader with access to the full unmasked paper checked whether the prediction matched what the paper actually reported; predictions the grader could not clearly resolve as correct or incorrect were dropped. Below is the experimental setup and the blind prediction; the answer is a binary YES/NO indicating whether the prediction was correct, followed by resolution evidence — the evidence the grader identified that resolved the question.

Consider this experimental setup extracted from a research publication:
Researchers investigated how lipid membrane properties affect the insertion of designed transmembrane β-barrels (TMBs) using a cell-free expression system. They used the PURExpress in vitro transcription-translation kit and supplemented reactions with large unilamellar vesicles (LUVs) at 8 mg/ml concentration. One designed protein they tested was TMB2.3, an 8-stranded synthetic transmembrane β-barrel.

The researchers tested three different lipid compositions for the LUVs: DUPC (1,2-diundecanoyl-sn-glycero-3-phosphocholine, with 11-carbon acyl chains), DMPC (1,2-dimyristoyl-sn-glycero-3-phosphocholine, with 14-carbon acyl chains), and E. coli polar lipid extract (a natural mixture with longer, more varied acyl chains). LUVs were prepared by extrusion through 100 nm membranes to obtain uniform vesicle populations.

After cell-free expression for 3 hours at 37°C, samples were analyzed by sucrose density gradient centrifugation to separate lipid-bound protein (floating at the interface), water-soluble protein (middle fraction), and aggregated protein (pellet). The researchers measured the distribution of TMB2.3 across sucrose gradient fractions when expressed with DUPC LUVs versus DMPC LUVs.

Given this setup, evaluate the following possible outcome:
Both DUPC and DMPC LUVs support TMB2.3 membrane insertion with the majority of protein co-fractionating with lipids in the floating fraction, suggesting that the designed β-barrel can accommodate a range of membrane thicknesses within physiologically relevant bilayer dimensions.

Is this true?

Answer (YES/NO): NO